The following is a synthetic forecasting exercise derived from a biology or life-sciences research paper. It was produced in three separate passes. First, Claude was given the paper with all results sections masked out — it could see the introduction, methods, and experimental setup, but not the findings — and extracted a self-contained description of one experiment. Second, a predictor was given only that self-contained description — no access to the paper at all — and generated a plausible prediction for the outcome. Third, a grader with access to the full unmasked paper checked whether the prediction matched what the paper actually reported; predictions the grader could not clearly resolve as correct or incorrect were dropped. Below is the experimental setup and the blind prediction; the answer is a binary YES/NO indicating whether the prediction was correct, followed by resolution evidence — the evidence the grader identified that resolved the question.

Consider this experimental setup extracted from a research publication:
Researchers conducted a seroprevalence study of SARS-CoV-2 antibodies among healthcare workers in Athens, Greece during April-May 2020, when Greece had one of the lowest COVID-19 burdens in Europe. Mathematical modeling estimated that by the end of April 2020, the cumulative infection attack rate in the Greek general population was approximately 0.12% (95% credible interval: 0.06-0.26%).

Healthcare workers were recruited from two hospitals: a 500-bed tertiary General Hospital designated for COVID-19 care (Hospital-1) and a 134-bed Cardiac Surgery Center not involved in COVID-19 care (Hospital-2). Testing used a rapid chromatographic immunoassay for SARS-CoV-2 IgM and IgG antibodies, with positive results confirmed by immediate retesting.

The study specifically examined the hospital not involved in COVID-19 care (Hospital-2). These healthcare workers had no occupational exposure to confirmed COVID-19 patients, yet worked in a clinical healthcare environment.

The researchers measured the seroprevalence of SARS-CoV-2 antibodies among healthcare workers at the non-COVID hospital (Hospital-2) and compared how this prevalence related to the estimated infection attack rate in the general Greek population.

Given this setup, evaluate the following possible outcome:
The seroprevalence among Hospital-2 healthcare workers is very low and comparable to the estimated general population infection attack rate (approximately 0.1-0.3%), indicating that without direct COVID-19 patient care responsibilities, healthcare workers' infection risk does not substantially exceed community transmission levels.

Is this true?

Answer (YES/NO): NO